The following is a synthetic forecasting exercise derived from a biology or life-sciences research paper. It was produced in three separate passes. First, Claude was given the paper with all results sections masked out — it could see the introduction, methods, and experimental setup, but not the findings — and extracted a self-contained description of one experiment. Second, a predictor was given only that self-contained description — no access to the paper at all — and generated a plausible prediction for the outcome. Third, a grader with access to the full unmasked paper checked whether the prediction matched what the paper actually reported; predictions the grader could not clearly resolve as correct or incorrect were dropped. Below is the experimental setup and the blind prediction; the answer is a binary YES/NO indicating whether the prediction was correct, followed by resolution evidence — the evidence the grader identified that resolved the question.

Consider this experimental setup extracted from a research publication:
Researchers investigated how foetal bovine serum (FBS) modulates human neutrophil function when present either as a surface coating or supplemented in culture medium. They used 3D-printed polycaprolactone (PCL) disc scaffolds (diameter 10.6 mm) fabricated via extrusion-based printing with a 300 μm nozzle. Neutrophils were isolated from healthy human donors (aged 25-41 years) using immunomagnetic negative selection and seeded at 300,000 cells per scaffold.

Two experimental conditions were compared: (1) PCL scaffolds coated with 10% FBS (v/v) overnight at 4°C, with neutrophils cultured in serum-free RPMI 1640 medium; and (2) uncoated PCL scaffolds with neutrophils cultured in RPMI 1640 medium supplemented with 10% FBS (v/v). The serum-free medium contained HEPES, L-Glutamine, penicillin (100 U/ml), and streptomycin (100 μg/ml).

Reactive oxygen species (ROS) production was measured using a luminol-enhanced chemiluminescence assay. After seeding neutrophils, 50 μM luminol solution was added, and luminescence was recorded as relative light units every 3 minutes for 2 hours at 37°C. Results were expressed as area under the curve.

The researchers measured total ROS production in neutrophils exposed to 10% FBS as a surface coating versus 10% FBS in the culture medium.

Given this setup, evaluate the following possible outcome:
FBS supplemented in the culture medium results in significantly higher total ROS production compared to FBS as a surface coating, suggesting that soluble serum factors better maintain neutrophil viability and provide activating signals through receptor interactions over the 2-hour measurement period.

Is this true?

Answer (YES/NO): YES